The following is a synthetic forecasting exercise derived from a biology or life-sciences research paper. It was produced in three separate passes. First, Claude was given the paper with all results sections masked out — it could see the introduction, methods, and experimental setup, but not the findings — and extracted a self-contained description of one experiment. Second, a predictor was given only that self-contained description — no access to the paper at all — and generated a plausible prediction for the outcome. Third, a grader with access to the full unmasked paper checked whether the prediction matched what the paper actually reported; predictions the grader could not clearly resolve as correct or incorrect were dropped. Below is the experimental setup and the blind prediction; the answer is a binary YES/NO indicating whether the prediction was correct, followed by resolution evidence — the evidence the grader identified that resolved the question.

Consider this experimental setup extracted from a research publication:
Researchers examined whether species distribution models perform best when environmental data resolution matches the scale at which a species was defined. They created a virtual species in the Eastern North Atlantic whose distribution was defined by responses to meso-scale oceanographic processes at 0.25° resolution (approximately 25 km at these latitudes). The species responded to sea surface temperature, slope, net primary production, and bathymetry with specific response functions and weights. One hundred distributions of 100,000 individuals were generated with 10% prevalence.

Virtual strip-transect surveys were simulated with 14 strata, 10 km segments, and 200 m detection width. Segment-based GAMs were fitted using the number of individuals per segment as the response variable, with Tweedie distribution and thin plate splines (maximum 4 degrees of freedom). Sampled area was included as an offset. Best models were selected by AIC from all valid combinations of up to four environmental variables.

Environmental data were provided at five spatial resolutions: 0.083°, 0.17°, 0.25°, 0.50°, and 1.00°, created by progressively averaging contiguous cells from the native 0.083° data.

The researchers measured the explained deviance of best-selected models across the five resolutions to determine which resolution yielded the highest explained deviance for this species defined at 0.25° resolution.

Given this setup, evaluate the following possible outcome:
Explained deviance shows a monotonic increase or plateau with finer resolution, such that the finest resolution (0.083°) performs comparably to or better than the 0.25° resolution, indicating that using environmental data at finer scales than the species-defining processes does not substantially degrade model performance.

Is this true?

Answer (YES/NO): YES